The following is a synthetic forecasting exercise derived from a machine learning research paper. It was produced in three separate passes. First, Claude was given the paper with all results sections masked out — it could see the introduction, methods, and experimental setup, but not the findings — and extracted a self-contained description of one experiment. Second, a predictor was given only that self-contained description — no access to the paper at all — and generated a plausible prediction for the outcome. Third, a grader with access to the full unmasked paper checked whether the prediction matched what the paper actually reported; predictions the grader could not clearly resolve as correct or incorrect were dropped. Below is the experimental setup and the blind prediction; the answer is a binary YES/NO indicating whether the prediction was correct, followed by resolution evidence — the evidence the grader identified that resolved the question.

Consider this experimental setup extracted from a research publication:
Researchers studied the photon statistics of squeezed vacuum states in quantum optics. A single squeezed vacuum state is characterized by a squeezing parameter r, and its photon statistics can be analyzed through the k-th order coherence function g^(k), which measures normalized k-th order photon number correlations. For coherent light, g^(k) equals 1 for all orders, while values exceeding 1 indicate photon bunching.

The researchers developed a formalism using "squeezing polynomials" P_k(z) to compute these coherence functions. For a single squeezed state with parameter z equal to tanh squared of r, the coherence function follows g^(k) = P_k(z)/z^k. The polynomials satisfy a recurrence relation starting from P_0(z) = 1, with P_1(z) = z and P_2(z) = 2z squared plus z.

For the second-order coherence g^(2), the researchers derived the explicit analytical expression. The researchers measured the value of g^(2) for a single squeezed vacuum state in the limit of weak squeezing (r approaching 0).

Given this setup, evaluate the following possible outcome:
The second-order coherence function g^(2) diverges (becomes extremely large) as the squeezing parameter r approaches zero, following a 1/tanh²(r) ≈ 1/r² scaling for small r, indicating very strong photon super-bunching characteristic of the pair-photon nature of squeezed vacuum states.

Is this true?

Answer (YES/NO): YES